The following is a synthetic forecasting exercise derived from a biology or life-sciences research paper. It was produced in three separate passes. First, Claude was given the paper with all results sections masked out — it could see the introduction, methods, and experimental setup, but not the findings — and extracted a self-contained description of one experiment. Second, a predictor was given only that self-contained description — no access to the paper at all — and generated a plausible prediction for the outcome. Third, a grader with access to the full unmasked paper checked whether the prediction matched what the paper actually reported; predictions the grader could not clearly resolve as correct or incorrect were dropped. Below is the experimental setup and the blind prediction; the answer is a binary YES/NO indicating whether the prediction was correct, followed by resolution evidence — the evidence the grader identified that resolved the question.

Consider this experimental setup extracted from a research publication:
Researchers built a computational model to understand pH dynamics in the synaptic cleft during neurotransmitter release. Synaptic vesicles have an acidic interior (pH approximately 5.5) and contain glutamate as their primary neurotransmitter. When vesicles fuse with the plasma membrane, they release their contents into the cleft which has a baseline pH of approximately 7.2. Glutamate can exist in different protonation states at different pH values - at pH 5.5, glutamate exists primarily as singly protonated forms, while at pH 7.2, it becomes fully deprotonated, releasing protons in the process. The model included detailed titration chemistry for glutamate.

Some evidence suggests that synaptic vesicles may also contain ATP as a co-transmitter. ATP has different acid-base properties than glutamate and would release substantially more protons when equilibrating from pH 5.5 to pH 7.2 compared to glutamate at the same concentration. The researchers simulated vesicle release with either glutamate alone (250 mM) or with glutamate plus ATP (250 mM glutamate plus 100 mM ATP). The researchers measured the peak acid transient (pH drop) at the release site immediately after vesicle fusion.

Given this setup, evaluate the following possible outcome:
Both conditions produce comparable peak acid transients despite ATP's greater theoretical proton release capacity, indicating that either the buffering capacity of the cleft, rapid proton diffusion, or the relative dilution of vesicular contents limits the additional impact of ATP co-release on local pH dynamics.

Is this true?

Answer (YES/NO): YES